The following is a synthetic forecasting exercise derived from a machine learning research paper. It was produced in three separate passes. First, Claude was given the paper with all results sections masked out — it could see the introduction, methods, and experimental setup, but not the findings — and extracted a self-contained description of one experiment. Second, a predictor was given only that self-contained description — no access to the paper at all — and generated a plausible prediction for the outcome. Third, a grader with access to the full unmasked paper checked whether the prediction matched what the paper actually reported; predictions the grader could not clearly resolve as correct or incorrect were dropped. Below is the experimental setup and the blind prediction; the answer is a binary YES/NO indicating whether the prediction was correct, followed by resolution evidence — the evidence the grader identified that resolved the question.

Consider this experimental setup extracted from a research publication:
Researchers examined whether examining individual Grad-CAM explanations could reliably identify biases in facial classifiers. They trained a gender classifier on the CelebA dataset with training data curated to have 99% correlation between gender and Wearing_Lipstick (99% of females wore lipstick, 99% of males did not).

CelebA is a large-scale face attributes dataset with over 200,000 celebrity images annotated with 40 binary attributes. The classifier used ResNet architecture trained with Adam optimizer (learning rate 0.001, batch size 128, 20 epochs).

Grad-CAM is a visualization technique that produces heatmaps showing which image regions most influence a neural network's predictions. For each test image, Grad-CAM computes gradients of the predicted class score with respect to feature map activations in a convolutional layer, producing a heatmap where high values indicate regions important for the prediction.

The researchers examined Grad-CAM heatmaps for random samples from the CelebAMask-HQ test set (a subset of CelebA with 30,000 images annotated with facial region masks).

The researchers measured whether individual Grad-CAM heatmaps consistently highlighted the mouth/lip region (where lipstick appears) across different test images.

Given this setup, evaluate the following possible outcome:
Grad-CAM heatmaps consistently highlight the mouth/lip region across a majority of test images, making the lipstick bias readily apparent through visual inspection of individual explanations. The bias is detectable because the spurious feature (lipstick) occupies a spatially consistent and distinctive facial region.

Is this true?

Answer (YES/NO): NO